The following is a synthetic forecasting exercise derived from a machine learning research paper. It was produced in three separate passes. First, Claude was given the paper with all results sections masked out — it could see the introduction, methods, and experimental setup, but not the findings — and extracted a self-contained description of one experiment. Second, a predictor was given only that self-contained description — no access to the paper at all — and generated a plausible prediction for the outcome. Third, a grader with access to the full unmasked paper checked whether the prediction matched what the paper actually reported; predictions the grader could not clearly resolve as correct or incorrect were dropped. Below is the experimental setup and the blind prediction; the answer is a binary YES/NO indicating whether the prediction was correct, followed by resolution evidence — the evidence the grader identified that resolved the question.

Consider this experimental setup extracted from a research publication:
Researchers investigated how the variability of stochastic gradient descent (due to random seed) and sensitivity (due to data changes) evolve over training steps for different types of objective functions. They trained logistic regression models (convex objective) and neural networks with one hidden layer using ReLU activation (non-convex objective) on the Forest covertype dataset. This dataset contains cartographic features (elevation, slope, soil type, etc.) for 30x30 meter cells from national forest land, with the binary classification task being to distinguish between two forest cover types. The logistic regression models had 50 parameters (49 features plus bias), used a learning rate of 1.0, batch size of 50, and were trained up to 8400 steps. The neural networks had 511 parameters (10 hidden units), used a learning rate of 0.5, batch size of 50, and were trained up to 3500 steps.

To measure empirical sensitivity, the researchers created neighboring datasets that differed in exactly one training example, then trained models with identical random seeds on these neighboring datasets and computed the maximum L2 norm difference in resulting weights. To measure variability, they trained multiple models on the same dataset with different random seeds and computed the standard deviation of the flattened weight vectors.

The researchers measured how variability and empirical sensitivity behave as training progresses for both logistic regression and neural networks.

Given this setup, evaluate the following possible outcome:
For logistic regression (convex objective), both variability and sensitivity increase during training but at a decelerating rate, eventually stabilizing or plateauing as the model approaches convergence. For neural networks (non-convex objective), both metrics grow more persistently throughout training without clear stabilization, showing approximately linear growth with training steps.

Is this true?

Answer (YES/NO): NO